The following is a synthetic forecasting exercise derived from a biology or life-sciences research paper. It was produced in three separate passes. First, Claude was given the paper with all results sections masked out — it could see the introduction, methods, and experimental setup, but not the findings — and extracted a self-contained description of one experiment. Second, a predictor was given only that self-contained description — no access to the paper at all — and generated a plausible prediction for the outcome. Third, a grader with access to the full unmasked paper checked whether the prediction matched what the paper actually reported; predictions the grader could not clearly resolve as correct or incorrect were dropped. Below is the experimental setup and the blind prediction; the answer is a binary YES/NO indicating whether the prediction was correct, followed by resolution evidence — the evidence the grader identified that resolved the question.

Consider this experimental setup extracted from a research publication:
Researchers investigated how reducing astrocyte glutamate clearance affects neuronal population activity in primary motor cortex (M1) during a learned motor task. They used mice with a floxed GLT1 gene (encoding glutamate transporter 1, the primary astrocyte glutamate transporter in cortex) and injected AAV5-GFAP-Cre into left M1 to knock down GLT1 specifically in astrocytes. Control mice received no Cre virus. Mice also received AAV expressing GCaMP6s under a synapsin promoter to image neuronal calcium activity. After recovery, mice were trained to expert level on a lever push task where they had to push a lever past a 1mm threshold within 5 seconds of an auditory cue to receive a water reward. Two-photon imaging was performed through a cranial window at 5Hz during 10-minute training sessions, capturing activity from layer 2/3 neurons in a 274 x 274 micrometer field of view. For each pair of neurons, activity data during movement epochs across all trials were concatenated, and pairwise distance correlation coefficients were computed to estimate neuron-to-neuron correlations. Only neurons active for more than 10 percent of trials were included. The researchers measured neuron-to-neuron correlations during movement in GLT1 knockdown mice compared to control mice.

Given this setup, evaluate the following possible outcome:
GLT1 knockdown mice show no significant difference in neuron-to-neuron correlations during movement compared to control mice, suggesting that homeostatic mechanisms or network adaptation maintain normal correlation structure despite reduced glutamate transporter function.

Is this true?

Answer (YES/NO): NO